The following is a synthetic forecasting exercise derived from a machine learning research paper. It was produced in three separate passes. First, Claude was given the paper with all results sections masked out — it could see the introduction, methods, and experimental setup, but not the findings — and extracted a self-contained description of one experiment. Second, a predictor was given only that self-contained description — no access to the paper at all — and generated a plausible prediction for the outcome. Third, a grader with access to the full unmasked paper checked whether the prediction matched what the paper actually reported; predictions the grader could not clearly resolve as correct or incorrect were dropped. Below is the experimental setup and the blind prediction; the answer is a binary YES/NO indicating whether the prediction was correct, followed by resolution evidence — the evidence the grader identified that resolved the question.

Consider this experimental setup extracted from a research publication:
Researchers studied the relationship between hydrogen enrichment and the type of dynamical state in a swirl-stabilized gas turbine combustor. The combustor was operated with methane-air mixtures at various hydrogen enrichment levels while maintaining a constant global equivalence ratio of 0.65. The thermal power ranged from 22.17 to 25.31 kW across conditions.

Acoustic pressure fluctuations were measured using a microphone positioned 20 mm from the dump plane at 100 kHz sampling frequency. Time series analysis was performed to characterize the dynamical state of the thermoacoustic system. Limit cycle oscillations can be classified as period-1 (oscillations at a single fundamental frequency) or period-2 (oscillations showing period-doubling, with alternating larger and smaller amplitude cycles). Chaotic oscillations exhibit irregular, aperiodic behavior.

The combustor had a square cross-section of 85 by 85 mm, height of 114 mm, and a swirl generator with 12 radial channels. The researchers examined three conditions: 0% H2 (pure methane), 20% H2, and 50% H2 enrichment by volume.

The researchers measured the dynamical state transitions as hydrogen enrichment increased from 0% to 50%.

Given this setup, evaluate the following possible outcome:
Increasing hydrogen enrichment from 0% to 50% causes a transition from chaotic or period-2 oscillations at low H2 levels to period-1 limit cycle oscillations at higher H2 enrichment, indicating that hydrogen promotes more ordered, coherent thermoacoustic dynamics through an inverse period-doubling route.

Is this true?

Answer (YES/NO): YES